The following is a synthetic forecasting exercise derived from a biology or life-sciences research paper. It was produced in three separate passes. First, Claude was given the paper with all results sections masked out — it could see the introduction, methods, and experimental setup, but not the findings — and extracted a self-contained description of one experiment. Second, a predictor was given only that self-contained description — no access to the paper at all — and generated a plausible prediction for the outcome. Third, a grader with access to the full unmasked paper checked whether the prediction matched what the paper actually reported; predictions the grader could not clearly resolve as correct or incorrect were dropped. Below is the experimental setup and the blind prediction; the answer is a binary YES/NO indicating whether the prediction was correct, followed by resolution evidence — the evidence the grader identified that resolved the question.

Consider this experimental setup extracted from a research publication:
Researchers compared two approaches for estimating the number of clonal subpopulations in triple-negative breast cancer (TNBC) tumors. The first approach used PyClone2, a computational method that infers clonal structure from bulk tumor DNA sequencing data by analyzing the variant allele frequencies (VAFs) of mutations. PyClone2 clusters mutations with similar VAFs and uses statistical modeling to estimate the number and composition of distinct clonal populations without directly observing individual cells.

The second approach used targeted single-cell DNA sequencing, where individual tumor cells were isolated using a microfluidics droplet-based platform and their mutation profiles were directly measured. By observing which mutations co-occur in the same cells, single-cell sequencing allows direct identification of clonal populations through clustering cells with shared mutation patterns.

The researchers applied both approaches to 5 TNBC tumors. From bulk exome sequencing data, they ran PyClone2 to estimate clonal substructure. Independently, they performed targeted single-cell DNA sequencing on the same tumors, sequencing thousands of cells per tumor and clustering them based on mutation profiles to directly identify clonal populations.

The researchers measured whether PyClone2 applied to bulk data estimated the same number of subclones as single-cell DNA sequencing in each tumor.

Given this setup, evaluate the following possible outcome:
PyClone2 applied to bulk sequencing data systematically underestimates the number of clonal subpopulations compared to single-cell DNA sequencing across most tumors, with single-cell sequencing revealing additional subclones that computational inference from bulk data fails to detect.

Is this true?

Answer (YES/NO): NO